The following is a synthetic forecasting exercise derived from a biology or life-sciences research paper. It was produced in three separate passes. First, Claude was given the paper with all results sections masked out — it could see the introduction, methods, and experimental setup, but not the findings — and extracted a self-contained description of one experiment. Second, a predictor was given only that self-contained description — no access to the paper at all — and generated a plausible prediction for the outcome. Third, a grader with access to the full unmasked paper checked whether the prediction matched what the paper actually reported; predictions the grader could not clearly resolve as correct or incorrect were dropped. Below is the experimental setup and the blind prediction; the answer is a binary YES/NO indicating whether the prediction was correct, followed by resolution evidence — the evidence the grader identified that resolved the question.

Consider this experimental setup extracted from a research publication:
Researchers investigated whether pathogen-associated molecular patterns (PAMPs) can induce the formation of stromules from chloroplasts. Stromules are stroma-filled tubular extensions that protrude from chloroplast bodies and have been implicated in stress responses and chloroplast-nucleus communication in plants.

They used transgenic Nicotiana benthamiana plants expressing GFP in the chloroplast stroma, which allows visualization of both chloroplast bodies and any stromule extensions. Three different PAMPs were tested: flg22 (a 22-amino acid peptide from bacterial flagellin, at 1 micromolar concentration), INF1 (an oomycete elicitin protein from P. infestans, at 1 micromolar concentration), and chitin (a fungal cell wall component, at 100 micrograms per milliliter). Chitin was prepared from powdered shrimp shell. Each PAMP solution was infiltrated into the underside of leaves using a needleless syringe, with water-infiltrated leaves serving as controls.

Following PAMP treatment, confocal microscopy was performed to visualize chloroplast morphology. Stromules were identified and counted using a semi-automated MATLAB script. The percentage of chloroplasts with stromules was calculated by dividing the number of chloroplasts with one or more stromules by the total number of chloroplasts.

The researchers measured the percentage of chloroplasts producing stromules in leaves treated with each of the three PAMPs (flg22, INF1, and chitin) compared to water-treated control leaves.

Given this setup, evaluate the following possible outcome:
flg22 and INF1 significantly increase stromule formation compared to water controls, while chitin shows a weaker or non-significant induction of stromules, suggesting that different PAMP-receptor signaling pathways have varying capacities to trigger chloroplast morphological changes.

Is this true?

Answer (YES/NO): NO